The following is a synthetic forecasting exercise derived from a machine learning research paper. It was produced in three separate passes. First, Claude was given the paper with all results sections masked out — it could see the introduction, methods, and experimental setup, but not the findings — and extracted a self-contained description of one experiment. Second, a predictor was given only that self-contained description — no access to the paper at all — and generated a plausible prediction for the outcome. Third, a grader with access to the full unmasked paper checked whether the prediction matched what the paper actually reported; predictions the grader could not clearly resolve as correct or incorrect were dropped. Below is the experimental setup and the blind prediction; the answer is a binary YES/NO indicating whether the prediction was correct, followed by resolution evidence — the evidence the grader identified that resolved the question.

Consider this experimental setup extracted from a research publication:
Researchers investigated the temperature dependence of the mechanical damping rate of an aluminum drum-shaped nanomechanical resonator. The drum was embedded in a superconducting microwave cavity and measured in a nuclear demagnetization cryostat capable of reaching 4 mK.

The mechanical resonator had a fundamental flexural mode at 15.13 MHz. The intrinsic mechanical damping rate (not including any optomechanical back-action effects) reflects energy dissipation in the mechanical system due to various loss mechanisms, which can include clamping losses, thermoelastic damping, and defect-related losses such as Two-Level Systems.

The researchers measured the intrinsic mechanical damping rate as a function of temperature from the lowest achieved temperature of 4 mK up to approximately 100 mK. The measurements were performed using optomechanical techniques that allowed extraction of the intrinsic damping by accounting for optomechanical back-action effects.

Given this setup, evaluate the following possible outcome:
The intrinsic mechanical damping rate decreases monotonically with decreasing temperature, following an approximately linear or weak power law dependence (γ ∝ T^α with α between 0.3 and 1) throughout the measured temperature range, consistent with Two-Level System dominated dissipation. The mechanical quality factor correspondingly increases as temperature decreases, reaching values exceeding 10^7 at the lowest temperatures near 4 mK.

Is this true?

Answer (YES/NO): NO